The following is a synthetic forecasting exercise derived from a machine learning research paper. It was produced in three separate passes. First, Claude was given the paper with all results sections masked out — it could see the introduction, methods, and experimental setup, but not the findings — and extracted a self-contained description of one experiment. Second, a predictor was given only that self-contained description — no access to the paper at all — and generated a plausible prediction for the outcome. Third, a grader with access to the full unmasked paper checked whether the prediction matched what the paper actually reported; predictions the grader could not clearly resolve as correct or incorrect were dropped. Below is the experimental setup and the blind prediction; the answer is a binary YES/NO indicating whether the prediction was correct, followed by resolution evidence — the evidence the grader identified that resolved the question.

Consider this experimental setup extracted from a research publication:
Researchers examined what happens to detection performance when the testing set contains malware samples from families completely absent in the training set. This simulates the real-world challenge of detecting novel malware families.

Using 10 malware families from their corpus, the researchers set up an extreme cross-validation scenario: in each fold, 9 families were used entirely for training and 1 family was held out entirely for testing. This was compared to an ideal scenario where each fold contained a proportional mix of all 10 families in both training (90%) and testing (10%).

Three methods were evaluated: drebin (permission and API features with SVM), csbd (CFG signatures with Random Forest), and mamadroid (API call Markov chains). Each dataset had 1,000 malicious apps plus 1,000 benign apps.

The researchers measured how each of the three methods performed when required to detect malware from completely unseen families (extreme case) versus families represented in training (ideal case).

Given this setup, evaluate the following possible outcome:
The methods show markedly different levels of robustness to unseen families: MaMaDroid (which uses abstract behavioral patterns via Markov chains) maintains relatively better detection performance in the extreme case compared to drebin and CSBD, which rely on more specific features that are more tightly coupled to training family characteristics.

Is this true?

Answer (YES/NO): NO